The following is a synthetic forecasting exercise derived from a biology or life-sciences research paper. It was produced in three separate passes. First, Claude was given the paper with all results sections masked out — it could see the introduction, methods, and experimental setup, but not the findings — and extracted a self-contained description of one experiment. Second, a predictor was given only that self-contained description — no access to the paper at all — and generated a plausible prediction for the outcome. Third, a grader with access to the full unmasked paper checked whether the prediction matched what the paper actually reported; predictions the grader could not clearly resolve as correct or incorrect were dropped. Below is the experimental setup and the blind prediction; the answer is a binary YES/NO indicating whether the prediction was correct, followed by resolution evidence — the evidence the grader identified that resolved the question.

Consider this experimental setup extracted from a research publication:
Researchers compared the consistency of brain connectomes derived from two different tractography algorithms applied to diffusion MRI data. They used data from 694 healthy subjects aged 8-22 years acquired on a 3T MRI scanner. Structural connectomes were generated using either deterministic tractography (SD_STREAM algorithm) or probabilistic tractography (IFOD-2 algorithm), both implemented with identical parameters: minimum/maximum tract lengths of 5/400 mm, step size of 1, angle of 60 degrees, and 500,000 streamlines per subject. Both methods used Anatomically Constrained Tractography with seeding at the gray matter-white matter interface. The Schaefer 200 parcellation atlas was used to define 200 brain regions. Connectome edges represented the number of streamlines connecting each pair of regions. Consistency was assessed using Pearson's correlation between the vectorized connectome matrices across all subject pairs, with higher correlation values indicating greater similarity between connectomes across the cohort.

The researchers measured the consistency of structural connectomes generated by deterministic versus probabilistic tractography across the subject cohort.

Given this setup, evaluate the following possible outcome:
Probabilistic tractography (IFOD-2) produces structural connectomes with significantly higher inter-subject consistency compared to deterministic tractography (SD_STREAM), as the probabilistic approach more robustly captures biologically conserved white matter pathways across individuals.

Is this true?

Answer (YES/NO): YES